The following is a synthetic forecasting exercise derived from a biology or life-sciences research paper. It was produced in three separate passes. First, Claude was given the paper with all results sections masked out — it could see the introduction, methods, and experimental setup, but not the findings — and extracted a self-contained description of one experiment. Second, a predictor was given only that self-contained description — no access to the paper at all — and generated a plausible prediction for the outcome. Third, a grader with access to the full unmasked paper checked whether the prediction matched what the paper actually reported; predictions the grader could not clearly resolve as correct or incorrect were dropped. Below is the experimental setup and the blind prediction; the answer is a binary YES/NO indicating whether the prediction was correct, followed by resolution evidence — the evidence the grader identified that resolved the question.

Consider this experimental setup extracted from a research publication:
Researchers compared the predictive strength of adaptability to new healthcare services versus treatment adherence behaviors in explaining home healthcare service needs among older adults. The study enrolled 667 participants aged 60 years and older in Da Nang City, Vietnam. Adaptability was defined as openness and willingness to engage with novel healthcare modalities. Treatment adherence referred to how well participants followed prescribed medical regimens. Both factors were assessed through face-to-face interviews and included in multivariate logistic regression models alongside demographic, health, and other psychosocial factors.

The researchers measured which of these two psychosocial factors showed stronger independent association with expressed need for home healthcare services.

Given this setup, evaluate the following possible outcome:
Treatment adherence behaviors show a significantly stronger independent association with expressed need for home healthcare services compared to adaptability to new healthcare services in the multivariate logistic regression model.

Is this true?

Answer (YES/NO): NO